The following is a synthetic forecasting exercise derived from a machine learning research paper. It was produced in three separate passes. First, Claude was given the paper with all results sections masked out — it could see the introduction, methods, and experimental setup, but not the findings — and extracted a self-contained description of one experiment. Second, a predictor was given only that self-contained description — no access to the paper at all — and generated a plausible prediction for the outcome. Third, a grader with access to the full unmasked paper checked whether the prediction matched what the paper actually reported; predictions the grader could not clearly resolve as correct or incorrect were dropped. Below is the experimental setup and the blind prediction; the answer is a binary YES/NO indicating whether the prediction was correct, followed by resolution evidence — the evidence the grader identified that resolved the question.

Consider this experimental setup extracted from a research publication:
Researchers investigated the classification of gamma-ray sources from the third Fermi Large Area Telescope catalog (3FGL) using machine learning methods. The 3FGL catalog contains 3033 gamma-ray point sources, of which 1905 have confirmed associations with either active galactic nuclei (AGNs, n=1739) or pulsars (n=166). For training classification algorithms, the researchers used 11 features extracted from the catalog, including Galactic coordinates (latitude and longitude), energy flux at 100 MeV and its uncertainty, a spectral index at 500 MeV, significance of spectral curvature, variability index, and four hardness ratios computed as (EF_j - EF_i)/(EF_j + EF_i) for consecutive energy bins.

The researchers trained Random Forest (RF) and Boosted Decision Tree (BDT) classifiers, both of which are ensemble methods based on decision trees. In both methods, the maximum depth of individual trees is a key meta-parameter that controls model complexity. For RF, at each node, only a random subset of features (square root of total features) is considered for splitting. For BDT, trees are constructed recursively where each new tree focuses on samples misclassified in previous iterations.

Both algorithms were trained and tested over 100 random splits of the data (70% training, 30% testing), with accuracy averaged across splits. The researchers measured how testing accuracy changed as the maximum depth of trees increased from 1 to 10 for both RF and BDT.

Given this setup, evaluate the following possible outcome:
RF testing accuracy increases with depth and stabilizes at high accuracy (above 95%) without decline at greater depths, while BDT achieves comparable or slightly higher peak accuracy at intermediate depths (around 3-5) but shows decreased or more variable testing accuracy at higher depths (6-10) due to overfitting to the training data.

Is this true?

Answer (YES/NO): NO